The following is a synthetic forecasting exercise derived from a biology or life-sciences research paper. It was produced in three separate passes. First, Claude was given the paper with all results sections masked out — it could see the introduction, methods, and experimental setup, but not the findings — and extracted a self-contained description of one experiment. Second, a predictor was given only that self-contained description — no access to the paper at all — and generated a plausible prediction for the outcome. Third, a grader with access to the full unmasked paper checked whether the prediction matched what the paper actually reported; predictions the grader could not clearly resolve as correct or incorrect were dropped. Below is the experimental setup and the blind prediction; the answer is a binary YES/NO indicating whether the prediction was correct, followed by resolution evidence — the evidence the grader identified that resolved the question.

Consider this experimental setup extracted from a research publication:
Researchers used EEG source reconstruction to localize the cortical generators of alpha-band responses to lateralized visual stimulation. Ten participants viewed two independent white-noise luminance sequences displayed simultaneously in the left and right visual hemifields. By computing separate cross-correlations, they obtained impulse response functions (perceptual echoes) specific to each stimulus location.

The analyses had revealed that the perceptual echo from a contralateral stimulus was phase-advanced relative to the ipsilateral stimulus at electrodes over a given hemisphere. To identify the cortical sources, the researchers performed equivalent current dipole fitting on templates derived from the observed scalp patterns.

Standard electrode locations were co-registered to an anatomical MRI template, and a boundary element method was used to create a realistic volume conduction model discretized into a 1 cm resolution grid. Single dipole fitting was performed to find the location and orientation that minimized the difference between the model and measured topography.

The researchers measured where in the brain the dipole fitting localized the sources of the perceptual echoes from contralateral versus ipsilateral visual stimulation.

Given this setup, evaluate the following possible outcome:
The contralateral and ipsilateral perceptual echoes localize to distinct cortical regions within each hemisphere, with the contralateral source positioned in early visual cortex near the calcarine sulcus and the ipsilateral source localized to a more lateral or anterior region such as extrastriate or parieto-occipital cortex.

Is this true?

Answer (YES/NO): NO